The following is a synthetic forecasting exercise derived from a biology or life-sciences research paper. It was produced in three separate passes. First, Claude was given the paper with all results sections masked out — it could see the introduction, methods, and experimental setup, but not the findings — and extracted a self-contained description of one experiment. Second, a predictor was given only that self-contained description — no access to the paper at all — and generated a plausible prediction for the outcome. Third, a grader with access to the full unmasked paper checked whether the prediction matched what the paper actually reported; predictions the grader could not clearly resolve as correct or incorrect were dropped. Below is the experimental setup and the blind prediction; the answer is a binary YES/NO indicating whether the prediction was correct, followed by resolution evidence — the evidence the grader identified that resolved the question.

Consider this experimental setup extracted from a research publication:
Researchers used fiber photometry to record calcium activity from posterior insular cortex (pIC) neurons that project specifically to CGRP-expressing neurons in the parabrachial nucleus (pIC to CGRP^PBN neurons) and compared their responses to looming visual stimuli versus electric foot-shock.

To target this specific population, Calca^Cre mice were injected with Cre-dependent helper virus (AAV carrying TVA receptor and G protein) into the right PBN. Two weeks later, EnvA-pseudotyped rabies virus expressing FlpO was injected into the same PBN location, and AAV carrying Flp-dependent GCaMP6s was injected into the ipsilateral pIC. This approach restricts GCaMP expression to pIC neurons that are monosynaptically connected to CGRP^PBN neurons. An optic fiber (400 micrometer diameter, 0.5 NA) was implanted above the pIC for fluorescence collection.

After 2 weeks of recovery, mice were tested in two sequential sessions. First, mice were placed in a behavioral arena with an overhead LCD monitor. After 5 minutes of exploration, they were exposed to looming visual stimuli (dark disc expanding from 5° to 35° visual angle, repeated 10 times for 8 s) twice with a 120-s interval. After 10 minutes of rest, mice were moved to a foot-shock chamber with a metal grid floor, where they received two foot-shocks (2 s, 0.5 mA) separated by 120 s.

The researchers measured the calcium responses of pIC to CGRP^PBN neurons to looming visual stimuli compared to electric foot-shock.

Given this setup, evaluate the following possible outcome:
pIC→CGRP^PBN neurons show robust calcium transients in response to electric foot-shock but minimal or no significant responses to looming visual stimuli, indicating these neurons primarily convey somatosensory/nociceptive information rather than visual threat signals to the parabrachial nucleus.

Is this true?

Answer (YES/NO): NO